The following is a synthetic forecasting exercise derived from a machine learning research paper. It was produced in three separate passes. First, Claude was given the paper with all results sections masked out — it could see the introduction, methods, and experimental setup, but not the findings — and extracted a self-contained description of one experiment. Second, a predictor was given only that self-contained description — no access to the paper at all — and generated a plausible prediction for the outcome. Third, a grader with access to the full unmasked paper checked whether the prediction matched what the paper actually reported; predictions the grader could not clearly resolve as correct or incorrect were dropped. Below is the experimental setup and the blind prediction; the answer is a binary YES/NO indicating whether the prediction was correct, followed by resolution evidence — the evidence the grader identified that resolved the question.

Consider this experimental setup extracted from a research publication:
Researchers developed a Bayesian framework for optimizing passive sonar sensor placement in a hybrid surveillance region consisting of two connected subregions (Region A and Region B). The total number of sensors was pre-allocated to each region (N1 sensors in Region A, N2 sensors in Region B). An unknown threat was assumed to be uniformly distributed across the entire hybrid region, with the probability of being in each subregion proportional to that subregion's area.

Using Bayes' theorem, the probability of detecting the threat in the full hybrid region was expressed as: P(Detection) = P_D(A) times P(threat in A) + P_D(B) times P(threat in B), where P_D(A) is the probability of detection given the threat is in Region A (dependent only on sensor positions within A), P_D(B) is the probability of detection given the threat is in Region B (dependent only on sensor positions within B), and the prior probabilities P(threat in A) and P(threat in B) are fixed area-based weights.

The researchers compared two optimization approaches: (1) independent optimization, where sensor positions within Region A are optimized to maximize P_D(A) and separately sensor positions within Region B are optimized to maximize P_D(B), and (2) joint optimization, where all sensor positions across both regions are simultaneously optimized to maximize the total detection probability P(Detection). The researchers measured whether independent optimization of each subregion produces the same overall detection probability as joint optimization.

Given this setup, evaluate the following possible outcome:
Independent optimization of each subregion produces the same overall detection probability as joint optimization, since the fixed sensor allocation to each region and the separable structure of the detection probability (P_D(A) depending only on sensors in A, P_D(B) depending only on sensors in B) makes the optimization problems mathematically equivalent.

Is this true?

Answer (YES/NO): YES